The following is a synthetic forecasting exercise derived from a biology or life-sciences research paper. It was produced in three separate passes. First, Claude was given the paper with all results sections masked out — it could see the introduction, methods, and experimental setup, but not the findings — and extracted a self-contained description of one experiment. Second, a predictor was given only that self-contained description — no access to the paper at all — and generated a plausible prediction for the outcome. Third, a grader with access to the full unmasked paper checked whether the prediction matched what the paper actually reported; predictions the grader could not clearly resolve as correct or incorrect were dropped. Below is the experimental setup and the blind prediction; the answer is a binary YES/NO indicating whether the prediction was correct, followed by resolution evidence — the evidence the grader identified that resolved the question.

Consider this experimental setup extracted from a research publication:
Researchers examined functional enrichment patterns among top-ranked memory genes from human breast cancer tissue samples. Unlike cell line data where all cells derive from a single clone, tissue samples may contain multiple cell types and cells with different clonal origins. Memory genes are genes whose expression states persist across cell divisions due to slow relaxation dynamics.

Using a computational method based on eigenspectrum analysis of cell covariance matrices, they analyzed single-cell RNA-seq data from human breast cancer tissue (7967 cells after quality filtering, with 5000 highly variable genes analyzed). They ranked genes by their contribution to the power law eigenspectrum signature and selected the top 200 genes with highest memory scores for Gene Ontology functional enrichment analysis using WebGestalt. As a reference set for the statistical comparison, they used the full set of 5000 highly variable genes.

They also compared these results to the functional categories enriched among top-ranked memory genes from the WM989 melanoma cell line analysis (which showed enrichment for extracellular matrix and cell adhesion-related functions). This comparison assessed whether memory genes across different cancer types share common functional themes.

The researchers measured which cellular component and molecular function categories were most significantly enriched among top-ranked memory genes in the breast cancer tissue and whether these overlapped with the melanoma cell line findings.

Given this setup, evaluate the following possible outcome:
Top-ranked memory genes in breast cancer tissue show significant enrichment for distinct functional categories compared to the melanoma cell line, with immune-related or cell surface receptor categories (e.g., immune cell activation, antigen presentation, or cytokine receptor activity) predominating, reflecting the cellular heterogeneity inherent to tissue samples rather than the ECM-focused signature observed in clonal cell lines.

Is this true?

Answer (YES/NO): NO